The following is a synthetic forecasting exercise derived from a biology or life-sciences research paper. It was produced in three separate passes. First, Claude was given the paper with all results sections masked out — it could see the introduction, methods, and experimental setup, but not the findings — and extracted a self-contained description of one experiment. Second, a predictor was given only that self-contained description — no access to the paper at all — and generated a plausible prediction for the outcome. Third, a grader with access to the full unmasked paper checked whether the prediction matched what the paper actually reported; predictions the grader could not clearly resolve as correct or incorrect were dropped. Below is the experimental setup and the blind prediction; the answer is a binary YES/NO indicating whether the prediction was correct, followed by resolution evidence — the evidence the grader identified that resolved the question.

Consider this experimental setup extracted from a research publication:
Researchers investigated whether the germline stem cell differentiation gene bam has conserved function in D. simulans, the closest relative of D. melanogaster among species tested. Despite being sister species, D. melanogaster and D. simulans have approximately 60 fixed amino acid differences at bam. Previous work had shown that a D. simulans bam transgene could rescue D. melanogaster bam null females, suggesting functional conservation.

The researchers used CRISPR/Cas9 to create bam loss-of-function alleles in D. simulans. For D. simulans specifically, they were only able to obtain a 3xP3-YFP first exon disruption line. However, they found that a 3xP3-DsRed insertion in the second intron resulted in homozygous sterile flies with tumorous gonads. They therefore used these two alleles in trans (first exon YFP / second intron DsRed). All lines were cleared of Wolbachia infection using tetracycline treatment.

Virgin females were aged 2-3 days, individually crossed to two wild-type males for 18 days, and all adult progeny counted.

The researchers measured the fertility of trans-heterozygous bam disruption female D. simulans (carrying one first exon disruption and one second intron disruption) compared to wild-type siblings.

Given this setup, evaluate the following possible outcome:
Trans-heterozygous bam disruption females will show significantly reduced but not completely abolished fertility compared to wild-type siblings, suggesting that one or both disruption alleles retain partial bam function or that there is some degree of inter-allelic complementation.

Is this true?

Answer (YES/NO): NO